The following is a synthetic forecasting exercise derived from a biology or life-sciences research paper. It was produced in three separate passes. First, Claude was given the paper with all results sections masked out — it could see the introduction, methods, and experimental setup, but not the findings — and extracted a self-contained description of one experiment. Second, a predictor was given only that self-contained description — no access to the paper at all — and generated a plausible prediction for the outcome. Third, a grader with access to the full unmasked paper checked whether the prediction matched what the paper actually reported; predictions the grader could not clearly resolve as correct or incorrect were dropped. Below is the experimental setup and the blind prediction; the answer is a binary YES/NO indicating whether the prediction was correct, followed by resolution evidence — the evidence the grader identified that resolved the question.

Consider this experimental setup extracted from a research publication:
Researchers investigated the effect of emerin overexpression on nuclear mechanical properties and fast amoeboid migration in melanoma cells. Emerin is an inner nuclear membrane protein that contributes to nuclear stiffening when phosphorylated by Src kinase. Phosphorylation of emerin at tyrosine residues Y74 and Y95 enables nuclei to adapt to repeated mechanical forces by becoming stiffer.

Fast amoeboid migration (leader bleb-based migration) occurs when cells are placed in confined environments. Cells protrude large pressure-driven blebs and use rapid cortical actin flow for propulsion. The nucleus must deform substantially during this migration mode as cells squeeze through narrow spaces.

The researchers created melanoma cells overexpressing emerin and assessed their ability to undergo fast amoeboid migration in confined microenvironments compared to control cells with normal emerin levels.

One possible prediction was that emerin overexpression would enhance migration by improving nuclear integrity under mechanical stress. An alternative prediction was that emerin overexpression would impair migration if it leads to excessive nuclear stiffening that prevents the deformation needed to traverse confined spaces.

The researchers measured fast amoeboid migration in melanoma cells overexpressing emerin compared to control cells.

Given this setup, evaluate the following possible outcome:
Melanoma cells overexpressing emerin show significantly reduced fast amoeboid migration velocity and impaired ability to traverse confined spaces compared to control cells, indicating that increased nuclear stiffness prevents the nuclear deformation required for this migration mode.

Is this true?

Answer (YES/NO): YES